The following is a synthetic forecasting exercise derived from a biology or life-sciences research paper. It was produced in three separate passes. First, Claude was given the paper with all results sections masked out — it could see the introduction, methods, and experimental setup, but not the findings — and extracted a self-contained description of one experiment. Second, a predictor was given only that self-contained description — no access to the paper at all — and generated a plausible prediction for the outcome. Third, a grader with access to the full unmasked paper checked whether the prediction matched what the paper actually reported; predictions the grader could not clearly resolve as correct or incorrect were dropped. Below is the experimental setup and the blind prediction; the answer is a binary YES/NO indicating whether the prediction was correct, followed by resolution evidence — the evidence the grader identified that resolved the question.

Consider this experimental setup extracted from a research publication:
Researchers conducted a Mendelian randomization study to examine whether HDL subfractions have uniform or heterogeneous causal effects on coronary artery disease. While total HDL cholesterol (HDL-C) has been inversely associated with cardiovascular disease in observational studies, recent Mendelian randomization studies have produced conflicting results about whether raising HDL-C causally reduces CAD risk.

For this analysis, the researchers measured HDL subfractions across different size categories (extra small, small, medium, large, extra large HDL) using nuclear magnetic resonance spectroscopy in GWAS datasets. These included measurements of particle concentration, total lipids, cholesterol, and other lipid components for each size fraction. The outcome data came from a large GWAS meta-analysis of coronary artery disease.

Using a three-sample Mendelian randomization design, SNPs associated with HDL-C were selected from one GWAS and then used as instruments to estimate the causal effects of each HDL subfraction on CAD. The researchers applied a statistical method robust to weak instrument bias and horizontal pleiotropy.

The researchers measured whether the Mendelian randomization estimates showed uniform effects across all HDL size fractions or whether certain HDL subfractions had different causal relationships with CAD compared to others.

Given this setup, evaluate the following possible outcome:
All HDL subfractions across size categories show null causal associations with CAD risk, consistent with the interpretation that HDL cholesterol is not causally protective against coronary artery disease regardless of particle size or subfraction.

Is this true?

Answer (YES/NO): NO